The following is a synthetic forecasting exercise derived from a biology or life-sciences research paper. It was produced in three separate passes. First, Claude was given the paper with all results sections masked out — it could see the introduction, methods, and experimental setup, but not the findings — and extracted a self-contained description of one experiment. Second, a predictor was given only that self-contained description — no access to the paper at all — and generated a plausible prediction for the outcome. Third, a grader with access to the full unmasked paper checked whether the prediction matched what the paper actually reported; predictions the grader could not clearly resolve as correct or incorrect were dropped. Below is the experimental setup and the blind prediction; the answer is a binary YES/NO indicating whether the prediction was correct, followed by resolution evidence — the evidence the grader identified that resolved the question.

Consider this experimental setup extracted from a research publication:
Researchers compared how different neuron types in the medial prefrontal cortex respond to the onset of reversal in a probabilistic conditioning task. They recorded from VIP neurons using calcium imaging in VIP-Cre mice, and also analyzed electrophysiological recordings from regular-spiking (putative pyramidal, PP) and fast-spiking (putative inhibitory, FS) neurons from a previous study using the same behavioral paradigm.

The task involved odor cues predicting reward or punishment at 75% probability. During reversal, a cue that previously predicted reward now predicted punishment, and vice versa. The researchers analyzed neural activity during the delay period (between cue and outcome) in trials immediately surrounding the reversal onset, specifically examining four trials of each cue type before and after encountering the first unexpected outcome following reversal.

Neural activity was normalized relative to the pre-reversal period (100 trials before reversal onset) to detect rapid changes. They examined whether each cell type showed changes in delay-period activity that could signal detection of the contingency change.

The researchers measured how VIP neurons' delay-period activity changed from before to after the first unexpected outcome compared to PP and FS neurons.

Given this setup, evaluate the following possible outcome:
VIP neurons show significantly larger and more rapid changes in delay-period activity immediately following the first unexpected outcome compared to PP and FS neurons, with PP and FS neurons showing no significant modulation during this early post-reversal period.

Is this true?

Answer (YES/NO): YES